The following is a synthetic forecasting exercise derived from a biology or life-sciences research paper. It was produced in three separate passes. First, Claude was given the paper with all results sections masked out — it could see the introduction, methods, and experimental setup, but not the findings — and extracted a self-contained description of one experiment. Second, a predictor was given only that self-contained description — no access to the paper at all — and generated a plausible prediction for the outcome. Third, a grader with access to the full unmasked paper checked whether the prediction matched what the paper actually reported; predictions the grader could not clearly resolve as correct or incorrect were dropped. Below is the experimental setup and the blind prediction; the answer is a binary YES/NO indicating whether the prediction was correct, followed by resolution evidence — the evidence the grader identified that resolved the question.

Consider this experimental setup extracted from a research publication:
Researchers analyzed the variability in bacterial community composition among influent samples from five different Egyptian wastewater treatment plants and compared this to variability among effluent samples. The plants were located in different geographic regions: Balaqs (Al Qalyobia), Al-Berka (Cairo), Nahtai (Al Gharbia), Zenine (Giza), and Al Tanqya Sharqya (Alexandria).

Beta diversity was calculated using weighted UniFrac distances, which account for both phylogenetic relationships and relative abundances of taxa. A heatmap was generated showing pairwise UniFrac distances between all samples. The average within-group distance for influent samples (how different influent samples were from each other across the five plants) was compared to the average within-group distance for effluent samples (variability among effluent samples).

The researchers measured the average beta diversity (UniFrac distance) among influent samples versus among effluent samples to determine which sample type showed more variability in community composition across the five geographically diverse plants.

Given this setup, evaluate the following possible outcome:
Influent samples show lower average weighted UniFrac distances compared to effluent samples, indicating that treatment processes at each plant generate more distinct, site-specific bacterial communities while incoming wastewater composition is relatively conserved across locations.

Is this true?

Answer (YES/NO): YES